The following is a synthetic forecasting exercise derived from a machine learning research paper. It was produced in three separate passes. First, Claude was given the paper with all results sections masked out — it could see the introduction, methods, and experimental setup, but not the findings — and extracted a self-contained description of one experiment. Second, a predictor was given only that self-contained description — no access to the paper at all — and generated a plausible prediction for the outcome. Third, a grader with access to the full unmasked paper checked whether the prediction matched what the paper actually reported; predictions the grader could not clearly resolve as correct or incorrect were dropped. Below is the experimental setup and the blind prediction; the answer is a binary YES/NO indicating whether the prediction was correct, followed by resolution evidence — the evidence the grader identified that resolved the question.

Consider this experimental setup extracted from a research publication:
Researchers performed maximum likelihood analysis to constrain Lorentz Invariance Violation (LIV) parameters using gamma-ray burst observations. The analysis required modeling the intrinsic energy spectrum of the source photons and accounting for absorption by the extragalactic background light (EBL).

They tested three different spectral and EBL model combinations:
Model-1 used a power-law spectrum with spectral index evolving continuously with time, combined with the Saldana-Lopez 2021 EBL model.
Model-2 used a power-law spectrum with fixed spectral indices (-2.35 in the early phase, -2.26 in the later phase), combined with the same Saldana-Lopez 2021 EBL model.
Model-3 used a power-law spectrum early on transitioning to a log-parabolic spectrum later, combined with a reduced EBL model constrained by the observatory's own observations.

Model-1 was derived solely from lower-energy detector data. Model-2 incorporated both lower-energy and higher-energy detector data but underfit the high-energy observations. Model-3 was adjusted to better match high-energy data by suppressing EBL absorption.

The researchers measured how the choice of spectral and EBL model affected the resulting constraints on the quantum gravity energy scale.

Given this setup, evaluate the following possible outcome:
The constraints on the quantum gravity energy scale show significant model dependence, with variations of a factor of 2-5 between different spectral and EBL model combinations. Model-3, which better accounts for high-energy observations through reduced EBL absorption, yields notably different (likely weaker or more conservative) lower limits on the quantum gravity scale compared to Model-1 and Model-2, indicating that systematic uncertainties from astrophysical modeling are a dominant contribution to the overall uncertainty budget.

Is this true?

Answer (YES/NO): NO